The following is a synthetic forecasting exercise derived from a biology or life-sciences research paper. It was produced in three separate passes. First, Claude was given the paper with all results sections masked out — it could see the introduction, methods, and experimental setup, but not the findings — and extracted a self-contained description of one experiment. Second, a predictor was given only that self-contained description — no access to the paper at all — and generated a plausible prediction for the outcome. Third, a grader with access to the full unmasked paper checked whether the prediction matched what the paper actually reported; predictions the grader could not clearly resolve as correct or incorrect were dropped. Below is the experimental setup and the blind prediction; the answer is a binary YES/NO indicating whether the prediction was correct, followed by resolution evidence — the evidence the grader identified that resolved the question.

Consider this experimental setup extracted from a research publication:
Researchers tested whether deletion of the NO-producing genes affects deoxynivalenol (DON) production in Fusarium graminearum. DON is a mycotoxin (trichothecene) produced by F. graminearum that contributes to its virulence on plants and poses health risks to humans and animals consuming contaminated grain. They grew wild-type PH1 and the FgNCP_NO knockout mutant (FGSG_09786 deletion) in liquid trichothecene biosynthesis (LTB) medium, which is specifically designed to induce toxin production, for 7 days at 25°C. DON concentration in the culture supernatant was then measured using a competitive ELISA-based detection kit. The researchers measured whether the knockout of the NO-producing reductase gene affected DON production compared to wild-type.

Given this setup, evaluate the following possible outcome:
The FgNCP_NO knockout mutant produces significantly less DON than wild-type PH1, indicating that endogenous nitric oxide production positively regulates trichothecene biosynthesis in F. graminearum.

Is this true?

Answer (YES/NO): NO